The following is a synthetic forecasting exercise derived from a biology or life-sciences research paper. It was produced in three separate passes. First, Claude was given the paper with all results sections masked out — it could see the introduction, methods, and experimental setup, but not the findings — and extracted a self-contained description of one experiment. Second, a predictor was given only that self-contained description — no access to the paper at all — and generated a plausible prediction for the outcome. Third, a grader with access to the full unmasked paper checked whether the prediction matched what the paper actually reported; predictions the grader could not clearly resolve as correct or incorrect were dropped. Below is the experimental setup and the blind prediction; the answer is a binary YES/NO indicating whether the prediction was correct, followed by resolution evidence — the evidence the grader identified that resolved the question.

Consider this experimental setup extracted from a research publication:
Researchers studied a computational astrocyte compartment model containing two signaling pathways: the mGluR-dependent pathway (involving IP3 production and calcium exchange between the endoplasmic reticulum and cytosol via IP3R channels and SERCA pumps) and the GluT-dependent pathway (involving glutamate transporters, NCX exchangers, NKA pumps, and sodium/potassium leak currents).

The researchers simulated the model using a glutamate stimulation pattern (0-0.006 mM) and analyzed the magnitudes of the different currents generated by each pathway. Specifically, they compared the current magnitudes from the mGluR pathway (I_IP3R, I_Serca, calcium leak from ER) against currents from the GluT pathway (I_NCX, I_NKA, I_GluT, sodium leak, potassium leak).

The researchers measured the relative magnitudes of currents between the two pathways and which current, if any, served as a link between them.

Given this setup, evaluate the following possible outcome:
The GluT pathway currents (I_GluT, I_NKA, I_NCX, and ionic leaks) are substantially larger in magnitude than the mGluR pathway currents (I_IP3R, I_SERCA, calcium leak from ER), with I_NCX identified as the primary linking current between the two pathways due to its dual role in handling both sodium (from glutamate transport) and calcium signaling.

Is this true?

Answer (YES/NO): NO